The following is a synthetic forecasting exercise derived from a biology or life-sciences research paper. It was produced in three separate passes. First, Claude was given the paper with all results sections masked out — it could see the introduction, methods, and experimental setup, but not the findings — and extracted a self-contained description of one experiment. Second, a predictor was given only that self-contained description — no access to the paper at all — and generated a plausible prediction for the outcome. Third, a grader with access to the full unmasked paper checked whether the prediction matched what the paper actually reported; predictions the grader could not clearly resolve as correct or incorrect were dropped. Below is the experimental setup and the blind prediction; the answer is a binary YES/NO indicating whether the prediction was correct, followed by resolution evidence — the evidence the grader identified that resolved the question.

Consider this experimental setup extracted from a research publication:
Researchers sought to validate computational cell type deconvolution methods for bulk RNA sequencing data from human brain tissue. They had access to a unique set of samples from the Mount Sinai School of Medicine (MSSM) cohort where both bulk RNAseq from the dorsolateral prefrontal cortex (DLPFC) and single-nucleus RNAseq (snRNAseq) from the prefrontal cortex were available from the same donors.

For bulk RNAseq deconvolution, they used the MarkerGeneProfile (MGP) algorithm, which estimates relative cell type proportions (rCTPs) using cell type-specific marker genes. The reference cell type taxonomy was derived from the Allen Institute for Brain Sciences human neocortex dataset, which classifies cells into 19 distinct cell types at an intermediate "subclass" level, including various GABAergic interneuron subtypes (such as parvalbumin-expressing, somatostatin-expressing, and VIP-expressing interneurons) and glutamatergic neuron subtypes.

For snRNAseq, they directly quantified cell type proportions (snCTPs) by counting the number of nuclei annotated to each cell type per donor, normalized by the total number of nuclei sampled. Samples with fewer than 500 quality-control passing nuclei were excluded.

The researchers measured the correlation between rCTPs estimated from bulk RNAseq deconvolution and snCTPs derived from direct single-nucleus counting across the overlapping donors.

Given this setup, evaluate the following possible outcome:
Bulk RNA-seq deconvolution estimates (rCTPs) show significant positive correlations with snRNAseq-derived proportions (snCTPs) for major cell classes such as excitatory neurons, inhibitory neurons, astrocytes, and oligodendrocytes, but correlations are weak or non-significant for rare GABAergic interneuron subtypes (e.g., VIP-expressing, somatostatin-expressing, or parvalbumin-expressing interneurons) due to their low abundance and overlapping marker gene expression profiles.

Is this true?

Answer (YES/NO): NO